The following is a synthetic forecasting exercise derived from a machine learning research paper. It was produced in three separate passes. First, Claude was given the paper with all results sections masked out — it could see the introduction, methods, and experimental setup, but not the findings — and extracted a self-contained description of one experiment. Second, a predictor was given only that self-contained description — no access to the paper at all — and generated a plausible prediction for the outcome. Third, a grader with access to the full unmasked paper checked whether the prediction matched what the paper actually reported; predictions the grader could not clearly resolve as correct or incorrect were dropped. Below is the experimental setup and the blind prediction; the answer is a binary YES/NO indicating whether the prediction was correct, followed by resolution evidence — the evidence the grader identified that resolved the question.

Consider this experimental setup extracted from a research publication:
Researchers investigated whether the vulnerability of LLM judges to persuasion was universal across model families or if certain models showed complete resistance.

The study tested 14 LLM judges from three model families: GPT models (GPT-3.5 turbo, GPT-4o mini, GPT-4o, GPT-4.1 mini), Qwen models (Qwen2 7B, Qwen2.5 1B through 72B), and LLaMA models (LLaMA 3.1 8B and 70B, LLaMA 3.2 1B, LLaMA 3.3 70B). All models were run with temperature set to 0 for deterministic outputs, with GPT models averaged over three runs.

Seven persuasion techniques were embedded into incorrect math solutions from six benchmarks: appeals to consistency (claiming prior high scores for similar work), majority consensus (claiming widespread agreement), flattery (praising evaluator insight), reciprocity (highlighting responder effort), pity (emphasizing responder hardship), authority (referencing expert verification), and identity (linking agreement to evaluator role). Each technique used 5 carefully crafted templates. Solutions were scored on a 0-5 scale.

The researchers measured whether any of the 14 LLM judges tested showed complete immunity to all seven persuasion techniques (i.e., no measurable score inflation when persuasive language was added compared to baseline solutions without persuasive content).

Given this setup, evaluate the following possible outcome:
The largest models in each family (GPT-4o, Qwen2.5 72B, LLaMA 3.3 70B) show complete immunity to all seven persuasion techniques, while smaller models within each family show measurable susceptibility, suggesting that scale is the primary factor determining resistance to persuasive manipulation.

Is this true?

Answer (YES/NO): NO